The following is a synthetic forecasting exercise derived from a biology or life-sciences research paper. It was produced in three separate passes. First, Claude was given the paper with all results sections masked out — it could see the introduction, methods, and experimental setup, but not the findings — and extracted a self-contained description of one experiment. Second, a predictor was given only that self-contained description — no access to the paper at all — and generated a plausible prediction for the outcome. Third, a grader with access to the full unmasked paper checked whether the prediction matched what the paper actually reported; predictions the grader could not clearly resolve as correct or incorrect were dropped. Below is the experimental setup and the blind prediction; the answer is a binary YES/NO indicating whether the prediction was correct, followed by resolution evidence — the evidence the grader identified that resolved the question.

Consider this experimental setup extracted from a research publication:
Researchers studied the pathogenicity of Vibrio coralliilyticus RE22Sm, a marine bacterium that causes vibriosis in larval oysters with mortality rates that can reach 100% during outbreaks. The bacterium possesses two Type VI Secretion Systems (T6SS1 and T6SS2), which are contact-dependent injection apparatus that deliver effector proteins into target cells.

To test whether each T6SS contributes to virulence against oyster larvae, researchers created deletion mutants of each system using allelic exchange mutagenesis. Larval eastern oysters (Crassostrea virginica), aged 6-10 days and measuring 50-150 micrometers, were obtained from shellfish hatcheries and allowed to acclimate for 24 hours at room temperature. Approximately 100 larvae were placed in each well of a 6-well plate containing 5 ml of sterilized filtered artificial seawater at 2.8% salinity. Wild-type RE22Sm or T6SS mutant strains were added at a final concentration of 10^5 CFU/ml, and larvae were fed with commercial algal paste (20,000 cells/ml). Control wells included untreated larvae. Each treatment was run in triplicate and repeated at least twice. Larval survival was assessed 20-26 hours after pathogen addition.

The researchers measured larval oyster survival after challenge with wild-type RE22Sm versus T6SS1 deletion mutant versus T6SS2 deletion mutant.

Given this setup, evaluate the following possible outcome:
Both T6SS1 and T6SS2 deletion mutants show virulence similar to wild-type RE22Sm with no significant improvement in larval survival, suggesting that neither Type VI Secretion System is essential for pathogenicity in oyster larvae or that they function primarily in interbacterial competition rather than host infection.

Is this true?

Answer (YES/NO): NO